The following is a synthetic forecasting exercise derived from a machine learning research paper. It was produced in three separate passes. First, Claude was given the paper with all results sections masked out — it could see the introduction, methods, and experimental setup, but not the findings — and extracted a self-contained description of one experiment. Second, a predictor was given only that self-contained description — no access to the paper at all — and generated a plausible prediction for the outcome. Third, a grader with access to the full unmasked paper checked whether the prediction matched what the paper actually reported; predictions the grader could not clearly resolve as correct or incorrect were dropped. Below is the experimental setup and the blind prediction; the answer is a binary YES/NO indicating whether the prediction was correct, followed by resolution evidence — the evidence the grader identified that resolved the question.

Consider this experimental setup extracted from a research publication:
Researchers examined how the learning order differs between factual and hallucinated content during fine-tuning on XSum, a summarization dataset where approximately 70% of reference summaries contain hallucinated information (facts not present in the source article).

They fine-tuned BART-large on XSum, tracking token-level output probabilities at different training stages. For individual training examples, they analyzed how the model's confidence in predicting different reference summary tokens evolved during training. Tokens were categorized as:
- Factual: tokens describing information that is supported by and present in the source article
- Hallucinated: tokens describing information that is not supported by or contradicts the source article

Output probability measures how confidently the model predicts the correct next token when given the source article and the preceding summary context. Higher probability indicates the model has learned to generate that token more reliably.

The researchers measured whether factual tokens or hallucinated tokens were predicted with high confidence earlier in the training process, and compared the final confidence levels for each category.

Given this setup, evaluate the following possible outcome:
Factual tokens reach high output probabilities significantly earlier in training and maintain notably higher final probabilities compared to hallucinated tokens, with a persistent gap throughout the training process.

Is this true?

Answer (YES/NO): YES